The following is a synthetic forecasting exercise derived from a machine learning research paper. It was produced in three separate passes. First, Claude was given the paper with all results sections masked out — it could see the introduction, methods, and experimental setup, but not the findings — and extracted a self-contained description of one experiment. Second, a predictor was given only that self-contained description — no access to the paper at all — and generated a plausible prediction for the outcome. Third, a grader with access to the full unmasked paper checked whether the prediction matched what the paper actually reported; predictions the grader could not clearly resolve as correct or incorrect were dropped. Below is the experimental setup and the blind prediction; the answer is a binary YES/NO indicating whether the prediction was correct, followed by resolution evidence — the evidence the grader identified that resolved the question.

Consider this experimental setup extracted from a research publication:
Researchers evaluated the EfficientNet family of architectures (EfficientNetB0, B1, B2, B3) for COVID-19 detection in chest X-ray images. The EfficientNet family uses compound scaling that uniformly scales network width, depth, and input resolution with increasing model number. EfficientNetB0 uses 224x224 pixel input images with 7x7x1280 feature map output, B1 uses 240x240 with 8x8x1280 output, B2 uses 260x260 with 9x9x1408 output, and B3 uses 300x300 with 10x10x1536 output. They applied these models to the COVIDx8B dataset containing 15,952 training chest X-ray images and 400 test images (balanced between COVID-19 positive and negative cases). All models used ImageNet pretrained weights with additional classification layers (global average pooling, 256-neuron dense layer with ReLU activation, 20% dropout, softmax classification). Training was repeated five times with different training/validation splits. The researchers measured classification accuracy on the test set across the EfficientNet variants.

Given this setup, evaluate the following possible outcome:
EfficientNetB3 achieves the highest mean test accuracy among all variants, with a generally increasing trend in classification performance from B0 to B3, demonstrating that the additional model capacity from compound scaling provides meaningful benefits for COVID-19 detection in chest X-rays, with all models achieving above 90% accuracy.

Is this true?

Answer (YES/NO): NO